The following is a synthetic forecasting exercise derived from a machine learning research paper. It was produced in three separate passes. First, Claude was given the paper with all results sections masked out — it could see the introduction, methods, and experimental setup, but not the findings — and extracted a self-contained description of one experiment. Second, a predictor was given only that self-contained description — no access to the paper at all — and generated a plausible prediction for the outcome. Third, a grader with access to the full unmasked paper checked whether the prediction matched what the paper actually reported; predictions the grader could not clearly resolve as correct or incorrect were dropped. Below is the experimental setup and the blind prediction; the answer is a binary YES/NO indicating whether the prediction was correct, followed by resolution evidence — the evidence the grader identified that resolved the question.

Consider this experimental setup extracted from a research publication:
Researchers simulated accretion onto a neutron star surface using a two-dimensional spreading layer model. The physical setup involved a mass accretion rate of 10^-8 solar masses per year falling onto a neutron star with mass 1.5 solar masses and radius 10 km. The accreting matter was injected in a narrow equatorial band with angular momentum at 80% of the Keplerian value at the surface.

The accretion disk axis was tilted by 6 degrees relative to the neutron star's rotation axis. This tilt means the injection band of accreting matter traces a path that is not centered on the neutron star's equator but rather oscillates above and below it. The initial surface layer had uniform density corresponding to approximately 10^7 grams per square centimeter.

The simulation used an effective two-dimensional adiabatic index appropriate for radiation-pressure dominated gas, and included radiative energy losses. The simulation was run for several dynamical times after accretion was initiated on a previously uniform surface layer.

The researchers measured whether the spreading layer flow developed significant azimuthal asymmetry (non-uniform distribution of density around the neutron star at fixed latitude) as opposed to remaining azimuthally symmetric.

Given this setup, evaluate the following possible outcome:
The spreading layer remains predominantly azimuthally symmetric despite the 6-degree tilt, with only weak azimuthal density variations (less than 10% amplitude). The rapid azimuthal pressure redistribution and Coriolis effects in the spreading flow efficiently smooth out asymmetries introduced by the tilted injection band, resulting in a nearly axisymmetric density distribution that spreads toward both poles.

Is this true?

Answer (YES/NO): NO